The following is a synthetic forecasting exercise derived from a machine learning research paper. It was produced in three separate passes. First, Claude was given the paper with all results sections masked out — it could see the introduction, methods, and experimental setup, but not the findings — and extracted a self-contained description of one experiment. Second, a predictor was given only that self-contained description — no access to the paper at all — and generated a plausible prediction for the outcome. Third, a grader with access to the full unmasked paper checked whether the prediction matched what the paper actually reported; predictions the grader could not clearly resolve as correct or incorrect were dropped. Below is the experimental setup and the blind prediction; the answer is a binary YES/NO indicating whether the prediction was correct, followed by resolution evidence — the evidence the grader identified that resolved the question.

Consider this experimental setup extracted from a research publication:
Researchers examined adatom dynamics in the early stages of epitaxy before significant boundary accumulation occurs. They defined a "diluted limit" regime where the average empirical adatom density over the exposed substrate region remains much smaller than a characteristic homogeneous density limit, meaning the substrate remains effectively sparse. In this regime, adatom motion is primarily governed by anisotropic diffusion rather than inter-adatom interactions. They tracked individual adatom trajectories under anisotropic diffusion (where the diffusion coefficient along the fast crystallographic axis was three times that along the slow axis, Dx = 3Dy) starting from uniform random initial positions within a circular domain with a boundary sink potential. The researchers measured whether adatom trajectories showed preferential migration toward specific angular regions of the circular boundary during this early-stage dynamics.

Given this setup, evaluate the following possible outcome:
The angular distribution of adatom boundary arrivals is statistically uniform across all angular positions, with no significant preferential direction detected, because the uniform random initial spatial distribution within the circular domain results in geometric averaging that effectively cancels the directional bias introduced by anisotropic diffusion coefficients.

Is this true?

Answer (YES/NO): NO